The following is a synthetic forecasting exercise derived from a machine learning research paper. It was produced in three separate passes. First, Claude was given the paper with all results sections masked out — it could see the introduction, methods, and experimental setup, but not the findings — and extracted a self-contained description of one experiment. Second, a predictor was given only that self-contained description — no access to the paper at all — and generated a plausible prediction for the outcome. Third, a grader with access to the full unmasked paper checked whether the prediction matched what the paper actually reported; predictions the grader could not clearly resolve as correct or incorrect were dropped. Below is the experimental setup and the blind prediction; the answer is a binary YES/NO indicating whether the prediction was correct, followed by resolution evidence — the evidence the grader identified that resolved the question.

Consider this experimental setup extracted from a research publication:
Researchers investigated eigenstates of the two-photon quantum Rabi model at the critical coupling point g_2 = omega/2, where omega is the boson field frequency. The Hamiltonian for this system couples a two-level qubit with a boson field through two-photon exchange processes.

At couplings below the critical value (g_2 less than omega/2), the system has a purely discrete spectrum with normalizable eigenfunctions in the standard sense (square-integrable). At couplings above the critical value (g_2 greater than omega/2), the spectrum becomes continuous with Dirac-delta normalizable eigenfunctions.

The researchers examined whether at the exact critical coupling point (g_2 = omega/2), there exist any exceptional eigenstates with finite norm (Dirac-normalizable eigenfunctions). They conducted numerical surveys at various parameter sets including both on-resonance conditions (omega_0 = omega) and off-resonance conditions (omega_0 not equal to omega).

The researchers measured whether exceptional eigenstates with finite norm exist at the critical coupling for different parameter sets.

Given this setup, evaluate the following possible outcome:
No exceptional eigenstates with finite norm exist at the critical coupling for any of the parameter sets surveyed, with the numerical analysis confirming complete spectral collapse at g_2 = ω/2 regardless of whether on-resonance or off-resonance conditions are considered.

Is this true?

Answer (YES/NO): NO